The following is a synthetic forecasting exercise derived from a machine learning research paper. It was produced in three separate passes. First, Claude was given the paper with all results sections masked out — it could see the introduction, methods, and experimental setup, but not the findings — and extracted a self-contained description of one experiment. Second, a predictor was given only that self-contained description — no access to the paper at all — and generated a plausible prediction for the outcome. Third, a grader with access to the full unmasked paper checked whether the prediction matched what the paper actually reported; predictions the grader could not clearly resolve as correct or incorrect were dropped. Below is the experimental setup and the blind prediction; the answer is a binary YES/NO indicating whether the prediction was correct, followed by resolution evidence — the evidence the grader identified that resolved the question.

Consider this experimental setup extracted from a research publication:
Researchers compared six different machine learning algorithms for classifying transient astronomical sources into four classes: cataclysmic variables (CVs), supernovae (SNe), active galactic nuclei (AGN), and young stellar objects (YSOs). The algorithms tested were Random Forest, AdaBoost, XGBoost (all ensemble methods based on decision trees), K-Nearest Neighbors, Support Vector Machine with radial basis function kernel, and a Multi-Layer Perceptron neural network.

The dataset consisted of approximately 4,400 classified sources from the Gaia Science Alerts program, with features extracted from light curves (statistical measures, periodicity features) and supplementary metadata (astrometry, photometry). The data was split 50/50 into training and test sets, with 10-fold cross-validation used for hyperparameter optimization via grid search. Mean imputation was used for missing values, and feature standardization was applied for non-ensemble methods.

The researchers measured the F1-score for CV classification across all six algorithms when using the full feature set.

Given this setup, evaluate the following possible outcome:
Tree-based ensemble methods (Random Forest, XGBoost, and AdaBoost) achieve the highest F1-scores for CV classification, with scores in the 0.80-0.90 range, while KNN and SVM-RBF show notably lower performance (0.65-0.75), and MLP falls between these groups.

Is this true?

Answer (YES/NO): NO